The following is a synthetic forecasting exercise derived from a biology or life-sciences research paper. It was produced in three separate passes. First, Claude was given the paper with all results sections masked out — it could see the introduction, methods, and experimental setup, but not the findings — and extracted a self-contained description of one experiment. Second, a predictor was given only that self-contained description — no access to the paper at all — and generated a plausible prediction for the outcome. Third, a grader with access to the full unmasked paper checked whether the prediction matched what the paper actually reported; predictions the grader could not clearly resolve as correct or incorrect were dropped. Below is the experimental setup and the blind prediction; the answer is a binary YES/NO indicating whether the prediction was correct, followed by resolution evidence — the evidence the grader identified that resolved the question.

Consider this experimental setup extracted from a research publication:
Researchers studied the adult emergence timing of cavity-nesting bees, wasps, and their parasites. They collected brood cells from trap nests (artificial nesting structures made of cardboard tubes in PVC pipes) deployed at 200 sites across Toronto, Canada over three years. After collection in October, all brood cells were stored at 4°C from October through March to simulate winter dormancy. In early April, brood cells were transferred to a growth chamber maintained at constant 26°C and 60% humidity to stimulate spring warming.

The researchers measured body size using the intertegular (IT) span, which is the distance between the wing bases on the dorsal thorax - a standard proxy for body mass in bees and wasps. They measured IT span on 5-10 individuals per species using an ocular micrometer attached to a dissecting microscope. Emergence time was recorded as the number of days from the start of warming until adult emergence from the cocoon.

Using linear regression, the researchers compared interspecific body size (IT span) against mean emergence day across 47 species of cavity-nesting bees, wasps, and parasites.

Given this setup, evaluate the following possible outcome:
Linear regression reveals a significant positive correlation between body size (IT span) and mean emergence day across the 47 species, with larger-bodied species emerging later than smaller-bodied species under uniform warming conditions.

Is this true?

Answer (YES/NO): YES